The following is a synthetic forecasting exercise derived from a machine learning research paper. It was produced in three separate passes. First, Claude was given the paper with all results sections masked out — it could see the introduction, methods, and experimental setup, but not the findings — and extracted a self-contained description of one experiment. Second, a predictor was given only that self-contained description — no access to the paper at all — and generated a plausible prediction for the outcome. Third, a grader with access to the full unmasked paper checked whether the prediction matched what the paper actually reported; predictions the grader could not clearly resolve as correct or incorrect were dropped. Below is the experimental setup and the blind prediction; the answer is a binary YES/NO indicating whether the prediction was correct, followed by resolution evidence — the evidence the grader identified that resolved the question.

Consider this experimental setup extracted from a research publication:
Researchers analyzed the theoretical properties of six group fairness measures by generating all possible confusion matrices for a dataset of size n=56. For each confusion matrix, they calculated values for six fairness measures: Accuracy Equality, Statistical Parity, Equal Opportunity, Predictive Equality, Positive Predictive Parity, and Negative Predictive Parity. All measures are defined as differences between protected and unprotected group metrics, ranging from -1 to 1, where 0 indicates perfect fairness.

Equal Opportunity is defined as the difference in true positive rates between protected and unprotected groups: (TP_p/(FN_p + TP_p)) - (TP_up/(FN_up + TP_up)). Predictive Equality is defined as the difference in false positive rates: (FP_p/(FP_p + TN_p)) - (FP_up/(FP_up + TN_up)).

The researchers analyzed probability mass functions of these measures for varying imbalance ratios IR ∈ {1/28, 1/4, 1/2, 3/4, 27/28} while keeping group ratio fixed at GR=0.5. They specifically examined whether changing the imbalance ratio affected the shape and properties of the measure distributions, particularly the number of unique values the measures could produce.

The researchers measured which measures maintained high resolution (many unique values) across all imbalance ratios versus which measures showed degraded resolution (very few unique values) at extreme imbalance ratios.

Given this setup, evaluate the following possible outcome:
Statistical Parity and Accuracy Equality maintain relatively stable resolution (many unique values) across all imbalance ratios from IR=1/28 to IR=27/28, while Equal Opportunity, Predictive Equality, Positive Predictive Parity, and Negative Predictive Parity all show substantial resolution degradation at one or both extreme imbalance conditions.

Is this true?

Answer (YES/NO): YES